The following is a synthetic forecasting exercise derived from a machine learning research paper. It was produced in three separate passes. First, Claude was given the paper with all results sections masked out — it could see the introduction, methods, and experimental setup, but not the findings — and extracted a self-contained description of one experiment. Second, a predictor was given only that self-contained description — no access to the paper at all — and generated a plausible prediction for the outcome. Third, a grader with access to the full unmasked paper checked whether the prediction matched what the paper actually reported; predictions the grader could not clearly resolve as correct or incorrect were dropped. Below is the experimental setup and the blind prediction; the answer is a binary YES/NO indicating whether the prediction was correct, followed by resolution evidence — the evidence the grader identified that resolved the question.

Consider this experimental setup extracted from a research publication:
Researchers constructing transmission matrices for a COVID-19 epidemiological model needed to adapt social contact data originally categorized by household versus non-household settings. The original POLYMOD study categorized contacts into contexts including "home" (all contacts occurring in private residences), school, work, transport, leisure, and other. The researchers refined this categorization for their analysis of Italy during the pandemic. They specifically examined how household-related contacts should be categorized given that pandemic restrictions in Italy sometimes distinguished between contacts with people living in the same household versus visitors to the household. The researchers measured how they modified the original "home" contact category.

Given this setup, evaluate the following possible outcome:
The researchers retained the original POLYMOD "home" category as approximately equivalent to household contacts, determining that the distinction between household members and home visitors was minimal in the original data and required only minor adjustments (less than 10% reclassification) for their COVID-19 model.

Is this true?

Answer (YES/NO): NO